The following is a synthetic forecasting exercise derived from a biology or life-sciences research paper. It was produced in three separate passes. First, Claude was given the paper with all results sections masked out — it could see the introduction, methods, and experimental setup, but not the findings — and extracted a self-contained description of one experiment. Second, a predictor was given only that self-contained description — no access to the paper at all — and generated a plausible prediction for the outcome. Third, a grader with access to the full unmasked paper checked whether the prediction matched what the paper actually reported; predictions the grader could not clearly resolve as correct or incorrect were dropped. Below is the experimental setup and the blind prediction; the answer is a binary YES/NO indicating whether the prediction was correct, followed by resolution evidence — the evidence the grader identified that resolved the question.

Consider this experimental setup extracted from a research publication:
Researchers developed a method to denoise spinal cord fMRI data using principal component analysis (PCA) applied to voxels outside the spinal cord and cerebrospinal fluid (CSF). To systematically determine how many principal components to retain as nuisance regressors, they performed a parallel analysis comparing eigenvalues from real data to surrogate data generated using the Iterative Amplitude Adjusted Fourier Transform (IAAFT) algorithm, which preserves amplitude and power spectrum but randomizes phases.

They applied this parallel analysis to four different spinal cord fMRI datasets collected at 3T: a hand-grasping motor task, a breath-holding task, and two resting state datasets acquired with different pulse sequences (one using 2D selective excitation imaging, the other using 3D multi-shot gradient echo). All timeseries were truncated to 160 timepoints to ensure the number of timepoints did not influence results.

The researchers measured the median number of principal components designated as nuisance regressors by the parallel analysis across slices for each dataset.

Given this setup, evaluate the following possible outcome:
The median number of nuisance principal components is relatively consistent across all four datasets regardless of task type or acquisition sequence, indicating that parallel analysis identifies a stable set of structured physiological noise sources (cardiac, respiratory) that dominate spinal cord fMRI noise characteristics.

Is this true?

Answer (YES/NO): NO